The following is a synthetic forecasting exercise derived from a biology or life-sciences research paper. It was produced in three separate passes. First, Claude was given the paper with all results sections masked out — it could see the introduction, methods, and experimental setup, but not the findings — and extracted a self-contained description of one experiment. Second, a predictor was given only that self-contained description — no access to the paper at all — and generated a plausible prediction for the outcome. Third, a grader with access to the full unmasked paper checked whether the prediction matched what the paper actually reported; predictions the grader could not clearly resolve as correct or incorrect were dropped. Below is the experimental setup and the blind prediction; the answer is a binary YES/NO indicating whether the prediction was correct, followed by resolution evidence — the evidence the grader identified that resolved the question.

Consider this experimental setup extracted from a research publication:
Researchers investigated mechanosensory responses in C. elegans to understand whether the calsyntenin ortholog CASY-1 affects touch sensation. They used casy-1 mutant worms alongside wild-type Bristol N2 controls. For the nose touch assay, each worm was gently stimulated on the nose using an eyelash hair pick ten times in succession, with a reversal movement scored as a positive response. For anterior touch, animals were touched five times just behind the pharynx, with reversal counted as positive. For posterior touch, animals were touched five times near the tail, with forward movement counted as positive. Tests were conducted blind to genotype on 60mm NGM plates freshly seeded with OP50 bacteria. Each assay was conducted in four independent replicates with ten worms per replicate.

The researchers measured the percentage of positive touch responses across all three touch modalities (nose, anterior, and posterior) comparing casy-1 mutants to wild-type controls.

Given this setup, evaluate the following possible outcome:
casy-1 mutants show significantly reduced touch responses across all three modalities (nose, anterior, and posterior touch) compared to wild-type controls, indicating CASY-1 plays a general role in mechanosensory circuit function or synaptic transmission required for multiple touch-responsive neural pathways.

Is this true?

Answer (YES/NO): NO